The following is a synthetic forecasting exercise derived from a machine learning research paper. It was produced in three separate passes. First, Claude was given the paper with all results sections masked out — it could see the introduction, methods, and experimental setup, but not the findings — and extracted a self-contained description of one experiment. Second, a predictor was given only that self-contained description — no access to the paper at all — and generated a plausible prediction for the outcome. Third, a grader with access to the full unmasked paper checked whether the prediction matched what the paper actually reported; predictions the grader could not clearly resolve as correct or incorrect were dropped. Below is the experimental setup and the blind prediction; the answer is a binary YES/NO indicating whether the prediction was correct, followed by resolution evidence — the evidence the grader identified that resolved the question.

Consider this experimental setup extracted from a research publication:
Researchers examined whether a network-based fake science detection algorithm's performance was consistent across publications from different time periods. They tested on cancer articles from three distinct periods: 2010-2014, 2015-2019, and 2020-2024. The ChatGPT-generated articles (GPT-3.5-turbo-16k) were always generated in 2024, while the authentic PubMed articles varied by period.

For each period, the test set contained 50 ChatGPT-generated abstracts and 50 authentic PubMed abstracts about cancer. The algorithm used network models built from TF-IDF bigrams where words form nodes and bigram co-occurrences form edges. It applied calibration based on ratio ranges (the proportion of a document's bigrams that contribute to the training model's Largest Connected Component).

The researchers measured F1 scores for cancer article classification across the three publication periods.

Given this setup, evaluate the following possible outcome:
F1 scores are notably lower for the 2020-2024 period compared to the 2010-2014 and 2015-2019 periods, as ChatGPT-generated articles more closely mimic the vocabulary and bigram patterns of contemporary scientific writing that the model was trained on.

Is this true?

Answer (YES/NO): NO